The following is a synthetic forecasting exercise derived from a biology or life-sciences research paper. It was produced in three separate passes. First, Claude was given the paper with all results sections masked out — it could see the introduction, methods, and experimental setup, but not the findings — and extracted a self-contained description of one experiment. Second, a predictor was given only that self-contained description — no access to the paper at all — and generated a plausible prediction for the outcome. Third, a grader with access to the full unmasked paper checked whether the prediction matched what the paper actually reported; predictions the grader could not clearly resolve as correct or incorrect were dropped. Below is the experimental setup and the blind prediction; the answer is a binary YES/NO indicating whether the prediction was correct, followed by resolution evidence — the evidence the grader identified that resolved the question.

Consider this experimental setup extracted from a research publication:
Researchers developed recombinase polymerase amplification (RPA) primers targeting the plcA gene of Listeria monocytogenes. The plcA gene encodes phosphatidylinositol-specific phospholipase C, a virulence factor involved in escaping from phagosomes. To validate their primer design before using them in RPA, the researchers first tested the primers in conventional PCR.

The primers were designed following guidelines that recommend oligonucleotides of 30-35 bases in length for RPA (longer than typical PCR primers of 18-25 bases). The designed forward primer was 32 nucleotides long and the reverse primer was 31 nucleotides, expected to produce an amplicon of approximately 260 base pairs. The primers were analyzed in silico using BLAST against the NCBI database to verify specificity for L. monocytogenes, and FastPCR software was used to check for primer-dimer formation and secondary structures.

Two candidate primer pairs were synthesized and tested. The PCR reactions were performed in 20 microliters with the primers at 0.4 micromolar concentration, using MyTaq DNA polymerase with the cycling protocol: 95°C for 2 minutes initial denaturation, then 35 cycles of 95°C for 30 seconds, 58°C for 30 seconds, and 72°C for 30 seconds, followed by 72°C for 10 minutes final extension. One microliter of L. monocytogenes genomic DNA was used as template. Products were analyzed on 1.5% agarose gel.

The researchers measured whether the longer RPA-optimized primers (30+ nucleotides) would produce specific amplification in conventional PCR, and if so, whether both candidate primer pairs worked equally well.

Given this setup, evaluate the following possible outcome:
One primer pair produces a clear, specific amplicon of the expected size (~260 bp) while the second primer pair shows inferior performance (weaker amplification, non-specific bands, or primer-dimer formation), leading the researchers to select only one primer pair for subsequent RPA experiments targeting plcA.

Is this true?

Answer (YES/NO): NO